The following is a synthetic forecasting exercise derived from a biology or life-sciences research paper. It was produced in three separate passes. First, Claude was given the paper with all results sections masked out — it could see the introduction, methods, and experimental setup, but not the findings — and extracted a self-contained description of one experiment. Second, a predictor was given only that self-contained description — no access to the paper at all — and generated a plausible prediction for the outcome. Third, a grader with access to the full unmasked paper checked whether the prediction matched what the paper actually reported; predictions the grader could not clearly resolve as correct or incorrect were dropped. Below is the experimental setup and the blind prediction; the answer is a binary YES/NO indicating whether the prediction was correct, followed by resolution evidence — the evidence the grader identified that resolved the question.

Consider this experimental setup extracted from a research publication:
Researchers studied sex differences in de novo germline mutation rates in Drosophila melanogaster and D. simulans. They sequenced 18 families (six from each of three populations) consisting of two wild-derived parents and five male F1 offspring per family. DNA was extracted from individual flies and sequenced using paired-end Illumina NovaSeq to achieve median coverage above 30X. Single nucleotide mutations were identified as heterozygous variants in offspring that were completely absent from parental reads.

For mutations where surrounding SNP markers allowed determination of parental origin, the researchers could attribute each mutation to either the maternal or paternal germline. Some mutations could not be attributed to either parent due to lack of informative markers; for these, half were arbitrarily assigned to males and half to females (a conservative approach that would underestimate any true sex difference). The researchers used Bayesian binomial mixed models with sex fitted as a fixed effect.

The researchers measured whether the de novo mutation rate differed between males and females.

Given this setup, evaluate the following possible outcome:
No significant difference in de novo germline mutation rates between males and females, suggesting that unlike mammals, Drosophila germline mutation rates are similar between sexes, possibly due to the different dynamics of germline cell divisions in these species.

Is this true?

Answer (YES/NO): NO